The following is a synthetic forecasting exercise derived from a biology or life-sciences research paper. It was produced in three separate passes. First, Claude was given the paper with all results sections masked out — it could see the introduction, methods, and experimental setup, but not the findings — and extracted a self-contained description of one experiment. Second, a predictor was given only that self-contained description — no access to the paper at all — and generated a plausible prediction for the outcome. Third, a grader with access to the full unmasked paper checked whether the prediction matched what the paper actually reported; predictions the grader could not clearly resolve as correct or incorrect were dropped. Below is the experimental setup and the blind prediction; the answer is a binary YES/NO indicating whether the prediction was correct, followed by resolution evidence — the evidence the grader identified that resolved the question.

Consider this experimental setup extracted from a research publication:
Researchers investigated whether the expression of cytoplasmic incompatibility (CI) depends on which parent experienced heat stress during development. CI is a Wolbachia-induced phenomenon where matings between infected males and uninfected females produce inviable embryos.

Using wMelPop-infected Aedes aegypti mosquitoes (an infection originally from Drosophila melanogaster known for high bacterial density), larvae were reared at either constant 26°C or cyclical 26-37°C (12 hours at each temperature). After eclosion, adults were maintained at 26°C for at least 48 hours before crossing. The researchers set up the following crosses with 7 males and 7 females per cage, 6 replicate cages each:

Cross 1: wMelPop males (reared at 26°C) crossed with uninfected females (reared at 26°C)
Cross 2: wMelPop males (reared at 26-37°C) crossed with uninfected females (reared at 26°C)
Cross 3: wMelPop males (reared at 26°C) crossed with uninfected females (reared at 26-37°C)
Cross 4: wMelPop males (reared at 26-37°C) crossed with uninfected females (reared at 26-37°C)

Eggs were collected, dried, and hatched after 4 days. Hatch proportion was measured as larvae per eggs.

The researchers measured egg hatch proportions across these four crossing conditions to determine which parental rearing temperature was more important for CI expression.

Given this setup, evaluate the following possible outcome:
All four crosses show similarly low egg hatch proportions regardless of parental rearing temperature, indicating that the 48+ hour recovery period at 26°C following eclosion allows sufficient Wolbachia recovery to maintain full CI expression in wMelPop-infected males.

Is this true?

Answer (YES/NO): NO